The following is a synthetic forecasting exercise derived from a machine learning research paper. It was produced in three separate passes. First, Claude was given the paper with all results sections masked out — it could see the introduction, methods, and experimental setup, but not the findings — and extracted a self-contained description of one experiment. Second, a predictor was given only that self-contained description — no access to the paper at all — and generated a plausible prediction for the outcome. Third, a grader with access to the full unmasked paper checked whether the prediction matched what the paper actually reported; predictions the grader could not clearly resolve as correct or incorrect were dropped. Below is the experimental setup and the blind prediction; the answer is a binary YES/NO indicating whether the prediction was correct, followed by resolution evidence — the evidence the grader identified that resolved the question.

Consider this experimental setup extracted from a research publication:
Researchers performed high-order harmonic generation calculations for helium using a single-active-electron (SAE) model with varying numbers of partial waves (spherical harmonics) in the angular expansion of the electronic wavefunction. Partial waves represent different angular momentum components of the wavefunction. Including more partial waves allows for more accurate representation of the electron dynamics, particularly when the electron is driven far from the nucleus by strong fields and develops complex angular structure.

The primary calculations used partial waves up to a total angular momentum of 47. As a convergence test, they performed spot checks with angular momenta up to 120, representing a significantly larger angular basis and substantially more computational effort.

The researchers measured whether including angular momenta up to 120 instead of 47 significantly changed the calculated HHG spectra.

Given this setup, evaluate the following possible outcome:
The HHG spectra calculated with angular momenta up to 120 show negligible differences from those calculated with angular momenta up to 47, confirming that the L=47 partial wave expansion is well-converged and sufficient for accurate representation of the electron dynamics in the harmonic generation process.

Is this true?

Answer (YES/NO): YES